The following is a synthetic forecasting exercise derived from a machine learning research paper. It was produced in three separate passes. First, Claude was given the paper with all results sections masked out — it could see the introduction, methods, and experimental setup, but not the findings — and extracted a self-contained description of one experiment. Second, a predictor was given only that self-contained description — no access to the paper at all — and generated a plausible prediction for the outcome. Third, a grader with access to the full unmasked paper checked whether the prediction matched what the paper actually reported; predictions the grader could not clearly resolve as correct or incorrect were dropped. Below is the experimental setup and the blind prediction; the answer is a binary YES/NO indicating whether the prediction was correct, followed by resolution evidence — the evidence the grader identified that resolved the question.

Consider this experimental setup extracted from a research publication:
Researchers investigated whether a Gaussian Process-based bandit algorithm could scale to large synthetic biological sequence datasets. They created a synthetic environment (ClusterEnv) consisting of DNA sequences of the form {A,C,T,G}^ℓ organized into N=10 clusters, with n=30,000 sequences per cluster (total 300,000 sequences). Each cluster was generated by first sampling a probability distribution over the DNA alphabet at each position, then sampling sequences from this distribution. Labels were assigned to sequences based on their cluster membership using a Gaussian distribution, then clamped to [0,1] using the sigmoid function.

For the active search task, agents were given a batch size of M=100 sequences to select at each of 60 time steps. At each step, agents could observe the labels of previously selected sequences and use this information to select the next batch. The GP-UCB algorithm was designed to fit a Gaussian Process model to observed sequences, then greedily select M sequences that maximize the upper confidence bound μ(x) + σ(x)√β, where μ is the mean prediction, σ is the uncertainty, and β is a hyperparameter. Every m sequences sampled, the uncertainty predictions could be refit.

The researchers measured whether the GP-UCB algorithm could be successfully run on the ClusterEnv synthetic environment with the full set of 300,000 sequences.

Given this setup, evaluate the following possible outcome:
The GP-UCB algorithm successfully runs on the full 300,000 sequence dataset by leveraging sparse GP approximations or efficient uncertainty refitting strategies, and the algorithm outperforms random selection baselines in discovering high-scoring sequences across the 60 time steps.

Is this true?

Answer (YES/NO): NO